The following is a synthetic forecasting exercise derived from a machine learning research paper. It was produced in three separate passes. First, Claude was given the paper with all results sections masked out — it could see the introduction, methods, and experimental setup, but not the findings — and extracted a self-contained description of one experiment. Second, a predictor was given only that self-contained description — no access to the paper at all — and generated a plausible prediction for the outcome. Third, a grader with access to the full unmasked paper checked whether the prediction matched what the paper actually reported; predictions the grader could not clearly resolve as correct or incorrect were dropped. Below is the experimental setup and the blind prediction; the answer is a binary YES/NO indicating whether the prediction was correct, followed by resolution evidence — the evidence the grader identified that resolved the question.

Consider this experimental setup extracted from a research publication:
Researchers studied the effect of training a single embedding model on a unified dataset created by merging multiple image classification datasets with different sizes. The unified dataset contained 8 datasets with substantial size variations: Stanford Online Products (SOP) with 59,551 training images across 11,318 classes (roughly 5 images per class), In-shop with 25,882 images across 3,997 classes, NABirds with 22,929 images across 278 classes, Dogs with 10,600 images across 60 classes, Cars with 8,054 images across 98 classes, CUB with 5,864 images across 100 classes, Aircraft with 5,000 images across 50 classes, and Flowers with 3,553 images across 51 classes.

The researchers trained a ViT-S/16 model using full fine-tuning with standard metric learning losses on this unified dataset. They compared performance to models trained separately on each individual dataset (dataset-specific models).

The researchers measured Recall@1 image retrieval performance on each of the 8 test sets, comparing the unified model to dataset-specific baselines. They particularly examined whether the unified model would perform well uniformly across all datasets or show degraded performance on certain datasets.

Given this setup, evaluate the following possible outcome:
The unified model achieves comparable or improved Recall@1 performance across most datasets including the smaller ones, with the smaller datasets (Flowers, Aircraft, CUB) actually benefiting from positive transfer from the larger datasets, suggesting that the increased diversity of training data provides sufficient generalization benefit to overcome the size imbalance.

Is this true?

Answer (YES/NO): NO